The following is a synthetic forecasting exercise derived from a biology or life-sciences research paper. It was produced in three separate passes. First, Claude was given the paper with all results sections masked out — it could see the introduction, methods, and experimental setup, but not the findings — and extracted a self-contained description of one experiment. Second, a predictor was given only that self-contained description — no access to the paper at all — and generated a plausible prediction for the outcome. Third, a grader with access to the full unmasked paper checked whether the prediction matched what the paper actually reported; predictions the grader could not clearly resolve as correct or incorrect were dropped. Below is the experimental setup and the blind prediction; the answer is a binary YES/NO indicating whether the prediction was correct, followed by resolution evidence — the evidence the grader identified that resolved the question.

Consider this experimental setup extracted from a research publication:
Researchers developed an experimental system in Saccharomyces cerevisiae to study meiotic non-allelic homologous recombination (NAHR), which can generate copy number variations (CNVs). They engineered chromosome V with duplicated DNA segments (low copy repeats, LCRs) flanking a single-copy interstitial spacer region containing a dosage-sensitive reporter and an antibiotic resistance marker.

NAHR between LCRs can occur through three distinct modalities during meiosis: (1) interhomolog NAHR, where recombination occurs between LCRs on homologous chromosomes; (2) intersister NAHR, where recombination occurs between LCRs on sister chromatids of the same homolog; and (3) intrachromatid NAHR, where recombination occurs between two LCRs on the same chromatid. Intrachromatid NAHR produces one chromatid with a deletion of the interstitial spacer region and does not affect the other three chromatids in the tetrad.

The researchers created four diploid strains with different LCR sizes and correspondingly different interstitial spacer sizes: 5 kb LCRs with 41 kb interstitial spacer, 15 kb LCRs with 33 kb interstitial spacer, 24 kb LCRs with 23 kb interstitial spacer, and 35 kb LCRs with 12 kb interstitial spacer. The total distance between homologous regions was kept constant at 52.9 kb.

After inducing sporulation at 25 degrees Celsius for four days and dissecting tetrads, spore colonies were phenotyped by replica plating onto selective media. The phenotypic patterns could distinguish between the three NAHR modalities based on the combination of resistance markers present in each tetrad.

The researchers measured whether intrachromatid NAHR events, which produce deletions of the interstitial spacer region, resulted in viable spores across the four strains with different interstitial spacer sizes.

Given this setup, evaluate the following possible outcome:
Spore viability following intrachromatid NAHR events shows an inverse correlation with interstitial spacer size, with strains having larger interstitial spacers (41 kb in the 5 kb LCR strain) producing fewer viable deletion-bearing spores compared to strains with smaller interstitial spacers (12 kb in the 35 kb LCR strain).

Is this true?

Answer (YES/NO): NO